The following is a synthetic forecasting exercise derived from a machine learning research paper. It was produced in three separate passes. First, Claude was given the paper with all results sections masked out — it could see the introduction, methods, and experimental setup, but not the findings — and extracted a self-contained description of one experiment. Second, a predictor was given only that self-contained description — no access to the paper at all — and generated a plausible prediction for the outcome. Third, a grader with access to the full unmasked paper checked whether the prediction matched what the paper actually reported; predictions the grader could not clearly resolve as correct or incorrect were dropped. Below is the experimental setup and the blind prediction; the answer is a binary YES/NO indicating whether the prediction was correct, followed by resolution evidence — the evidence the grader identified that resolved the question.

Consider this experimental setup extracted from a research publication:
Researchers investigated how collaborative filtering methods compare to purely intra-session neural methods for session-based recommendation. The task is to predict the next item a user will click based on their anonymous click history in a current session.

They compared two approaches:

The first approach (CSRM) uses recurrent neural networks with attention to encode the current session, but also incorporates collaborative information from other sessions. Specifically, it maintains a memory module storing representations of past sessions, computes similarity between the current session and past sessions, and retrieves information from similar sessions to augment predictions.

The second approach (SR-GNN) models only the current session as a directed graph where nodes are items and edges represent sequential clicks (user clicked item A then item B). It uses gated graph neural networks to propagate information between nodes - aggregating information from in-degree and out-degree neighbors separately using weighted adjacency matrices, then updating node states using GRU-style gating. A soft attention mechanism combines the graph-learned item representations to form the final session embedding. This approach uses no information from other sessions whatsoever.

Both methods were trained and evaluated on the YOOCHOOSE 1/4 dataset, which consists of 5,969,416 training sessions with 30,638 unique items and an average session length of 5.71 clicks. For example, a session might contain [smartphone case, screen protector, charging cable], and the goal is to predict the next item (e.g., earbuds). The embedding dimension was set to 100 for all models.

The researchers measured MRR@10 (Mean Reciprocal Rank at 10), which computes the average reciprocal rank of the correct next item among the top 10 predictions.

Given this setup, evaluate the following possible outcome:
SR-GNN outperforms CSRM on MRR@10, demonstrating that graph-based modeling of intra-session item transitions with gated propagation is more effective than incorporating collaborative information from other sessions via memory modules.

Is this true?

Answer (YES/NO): YES